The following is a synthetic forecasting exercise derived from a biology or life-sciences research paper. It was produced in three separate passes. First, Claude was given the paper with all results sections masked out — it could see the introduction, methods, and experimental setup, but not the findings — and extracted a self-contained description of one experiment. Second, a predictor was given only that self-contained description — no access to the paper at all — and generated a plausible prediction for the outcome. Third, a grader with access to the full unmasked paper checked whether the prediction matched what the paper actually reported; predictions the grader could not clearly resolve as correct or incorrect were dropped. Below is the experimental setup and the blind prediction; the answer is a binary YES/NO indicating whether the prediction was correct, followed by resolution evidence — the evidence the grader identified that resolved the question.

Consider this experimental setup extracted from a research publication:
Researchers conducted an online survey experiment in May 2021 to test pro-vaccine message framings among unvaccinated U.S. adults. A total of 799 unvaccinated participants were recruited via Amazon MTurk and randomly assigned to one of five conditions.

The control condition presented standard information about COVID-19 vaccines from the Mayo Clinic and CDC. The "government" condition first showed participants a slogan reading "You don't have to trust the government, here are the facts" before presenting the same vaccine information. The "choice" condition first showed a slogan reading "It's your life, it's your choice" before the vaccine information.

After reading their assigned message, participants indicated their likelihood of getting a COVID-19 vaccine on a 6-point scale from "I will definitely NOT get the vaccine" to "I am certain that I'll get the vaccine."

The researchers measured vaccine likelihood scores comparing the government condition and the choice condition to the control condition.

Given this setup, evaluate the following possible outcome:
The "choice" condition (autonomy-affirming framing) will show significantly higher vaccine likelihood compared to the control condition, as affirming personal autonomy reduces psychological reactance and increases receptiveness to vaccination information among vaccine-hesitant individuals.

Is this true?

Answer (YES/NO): NO